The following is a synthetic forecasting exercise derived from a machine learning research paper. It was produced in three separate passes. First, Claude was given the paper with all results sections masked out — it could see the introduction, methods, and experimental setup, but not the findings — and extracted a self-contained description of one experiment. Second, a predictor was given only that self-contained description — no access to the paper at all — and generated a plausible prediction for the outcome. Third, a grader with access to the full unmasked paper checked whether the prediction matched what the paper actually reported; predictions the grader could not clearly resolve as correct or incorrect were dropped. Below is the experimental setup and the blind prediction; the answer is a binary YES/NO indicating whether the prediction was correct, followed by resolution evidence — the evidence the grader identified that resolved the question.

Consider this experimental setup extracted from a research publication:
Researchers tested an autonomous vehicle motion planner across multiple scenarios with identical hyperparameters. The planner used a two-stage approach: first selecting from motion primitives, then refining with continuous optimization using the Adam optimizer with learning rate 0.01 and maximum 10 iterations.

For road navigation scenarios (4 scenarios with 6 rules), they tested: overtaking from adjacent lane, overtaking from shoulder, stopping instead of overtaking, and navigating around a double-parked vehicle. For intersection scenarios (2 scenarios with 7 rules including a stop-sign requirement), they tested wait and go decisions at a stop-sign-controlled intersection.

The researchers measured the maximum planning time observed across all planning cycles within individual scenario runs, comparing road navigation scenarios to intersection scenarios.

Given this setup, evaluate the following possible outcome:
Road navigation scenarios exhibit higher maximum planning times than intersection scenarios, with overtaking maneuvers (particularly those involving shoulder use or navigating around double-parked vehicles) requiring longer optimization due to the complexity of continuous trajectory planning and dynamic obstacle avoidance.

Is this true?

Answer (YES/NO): NO